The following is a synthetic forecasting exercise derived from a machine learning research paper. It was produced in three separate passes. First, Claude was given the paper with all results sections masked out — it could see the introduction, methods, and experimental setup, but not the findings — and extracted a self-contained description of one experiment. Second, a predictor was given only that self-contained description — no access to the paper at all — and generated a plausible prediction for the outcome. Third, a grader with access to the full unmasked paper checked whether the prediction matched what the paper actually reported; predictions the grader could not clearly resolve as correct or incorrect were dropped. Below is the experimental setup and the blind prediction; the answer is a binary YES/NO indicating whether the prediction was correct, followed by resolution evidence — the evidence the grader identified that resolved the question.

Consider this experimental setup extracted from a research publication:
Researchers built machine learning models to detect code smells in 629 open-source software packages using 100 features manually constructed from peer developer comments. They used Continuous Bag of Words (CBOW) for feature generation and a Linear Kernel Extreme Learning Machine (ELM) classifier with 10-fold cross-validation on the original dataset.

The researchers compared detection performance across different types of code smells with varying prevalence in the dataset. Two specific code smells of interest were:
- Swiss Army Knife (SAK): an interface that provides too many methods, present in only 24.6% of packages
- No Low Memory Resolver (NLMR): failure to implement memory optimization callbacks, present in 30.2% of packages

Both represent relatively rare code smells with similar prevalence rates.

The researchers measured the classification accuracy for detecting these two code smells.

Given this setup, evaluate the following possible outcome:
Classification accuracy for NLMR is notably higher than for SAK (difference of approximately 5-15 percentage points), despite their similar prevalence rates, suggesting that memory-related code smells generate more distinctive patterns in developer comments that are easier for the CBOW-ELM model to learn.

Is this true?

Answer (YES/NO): YES